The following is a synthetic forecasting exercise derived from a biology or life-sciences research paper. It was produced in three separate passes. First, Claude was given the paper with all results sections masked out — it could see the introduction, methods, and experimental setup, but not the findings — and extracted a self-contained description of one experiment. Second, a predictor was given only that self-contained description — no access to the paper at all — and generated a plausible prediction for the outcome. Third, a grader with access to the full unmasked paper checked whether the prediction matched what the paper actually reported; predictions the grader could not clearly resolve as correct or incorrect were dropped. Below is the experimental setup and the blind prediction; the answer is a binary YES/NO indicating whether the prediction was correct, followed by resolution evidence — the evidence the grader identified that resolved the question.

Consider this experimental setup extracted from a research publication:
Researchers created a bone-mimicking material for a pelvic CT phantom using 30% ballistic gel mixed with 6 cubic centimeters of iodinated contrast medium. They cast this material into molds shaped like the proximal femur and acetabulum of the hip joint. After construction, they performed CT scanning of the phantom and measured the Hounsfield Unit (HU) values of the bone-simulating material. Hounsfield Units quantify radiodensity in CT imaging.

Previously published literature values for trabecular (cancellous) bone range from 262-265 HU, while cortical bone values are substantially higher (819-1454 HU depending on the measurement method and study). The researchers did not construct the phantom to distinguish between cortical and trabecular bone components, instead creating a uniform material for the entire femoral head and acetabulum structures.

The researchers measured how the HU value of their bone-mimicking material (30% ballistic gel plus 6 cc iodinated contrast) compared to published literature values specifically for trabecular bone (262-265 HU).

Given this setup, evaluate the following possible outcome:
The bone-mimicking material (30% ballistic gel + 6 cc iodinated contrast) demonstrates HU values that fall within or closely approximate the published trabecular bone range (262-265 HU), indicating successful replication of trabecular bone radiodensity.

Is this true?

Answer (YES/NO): NO